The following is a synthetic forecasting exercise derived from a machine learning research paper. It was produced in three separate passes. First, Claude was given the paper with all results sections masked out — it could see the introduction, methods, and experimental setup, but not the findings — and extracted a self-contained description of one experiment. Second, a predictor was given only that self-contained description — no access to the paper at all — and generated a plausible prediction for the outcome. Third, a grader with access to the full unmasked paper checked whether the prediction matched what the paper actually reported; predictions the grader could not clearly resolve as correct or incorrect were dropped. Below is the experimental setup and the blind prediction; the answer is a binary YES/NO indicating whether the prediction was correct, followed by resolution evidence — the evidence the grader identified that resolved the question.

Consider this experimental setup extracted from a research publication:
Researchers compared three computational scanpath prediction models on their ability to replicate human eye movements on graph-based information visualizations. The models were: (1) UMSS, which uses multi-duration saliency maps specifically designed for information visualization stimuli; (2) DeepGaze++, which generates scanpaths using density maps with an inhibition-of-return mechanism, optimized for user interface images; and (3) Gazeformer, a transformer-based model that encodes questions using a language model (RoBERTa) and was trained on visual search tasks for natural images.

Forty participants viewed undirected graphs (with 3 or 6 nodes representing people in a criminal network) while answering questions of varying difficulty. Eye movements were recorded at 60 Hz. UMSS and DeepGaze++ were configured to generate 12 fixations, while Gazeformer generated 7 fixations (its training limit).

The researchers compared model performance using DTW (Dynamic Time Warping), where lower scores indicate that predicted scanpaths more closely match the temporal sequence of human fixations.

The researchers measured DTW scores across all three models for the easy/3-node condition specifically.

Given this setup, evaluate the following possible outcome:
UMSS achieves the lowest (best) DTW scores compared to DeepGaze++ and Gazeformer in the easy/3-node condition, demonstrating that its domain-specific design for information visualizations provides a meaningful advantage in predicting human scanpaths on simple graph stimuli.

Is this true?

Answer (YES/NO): NO